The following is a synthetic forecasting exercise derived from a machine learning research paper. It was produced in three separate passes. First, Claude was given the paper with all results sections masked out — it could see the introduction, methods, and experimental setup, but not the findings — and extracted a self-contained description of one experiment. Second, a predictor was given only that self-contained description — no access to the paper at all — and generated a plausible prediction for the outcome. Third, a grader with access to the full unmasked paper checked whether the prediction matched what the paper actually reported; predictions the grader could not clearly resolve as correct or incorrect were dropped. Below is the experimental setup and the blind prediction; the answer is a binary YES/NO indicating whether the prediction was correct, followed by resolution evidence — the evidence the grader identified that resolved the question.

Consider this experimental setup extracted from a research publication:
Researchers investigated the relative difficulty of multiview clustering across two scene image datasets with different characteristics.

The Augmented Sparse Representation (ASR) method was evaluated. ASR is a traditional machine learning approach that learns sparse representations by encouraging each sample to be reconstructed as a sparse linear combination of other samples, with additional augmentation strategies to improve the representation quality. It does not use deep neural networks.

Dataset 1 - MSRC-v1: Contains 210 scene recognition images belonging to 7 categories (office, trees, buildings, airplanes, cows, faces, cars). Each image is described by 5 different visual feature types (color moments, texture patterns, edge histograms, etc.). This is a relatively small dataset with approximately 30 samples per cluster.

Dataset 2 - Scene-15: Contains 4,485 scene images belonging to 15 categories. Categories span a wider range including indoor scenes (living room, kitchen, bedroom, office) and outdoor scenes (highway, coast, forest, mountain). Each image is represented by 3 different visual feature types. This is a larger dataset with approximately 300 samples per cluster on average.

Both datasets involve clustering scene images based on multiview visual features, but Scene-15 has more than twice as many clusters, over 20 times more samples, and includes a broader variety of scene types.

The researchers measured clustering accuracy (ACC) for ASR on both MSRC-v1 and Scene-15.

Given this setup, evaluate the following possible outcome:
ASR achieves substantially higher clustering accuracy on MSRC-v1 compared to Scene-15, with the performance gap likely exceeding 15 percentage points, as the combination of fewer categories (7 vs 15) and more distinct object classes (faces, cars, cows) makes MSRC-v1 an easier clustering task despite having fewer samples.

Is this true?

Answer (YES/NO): YES